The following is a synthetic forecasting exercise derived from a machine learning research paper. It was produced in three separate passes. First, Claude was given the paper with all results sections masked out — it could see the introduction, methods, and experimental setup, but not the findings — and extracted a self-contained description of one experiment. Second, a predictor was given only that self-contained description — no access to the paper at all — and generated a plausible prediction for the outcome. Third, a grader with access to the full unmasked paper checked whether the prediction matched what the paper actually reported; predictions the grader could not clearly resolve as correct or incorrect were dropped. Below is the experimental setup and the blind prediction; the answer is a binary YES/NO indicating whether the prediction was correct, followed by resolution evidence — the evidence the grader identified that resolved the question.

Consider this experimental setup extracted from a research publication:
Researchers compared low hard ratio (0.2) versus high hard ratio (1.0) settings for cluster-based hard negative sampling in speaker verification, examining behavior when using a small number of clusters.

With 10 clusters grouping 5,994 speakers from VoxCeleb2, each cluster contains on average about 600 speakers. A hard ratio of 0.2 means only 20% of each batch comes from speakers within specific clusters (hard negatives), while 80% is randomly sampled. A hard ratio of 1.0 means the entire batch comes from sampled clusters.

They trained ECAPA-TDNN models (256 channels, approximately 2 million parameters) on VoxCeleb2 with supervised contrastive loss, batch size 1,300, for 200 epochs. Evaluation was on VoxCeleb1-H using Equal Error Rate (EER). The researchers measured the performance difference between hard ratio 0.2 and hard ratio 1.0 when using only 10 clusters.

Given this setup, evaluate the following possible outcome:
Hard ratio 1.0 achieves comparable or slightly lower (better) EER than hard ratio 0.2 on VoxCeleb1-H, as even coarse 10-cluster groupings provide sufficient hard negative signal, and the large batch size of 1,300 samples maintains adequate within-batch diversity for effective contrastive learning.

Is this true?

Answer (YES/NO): YES